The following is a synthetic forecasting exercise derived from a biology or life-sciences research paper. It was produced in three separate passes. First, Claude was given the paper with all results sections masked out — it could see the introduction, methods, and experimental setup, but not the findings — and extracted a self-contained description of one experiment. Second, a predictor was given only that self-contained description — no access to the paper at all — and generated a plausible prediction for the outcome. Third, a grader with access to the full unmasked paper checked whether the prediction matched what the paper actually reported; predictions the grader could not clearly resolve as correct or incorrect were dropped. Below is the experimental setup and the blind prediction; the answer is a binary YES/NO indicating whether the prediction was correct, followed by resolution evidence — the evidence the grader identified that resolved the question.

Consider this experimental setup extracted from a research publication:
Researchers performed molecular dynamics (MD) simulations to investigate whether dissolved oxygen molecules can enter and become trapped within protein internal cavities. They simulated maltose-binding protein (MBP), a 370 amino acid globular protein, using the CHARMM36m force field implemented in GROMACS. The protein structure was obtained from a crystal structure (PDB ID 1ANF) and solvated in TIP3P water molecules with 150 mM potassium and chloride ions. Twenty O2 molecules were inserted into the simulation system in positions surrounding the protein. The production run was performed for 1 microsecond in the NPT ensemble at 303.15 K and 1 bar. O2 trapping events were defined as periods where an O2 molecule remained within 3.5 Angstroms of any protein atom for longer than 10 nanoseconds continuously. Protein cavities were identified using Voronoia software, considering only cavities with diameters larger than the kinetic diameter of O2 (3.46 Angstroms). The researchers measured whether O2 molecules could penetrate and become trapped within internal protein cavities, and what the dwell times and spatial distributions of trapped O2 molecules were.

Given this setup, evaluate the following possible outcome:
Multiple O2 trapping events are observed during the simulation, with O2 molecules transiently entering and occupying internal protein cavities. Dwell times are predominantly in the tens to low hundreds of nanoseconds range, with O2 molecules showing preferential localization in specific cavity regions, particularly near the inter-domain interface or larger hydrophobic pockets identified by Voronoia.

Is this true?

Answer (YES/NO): YES